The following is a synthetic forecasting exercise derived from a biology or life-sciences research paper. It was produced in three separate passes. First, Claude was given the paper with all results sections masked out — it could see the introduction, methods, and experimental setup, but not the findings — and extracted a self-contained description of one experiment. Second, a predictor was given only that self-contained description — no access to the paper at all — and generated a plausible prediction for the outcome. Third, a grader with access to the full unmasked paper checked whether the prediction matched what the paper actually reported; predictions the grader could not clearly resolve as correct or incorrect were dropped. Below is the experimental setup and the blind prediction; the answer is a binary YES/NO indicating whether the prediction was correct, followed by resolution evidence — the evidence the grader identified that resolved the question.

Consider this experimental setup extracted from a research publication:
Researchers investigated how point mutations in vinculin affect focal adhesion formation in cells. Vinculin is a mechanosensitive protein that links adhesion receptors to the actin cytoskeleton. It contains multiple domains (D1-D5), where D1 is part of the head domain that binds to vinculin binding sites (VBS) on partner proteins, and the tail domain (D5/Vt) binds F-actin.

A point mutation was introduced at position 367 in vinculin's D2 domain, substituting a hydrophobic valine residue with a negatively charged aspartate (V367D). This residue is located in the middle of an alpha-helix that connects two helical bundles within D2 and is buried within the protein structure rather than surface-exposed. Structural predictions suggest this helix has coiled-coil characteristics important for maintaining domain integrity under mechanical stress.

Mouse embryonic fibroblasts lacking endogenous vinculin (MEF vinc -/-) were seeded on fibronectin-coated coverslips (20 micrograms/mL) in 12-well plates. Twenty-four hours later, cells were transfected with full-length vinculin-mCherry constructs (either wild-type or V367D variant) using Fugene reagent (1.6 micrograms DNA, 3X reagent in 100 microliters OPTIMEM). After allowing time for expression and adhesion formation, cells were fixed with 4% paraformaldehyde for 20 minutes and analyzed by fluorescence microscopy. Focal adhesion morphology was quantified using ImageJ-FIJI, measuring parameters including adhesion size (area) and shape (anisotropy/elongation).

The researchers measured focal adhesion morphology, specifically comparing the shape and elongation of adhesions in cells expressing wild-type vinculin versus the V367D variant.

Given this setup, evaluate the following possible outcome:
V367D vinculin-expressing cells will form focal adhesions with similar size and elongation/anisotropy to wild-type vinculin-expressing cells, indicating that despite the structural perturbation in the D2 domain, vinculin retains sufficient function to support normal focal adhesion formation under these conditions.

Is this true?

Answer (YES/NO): NO